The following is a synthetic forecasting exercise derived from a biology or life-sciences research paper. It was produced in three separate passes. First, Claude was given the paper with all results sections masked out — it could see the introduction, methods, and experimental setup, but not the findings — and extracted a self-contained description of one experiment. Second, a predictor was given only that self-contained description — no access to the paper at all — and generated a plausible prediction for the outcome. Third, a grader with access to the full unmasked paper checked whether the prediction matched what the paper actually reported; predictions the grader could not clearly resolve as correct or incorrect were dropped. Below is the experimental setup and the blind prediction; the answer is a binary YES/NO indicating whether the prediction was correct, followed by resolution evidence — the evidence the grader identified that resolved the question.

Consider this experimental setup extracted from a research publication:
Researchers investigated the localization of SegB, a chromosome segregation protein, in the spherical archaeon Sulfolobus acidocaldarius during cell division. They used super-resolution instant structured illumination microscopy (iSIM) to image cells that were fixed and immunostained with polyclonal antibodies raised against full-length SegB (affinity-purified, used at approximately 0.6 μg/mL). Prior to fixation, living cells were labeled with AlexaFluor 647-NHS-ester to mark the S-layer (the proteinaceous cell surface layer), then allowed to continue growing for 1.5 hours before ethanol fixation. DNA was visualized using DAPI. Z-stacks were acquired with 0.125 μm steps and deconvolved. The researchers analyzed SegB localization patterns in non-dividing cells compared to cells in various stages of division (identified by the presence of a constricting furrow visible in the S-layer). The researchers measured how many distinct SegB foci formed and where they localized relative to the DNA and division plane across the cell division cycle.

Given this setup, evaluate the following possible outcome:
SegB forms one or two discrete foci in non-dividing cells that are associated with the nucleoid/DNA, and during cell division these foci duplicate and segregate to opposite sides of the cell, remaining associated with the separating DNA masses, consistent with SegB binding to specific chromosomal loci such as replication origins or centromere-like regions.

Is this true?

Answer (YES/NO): NO